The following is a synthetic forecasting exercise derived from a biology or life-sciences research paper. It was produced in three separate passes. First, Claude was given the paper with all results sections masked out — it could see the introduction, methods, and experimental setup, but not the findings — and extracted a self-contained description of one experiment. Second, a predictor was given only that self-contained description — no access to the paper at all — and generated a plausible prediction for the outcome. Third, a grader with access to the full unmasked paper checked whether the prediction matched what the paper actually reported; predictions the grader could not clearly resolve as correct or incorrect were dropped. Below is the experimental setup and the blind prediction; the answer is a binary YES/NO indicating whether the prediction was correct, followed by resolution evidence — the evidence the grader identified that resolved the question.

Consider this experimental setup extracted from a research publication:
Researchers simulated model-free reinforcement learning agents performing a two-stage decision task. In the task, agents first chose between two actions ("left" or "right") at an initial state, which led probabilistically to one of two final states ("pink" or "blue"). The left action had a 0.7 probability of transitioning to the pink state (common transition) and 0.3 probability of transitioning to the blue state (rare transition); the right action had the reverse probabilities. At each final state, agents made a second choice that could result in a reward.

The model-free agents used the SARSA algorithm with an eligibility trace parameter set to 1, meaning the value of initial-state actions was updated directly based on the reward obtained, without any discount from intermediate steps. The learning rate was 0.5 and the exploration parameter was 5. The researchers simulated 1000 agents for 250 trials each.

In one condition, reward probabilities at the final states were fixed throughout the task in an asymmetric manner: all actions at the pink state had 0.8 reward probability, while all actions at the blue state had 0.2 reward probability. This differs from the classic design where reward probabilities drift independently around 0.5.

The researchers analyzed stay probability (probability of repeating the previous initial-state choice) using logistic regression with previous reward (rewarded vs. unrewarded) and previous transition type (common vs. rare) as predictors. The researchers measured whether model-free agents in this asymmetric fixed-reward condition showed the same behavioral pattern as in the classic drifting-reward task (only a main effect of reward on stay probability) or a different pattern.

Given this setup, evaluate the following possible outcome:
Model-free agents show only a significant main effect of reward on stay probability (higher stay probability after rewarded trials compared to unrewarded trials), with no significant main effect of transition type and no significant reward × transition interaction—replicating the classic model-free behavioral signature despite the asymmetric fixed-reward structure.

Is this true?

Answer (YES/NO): NO